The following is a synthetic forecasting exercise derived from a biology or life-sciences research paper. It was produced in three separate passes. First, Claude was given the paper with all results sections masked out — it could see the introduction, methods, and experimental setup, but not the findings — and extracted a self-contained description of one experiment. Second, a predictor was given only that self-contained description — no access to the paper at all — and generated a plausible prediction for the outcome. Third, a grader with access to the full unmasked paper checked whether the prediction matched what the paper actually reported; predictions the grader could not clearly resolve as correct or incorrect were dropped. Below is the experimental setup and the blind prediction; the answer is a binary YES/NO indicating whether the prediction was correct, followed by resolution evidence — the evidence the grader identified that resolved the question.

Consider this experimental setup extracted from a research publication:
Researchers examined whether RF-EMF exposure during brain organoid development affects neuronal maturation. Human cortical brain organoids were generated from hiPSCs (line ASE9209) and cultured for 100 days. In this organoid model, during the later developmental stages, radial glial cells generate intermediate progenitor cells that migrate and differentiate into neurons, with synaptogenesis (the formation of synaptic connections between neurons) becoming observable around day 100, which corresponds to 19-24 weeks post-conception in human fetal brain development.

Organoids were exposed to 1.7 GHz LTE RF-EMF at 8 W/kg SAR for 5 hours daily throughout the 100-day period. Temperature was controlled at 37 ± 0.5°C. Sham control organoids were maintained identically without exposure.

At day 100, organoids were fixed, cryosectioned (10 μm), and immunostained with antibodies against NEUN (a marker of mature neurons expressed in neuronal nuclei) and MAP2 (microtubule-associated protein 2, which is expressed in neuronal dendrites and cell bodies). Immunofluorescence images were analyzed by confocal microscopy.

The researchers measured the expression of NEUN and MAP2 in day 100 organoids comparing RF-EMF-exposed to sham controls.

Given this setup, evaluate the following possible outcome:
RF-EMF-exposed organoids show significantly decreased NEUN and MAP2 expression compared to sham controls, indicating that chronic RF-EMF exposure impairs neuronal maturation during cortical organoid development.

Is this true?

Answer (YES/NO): NO